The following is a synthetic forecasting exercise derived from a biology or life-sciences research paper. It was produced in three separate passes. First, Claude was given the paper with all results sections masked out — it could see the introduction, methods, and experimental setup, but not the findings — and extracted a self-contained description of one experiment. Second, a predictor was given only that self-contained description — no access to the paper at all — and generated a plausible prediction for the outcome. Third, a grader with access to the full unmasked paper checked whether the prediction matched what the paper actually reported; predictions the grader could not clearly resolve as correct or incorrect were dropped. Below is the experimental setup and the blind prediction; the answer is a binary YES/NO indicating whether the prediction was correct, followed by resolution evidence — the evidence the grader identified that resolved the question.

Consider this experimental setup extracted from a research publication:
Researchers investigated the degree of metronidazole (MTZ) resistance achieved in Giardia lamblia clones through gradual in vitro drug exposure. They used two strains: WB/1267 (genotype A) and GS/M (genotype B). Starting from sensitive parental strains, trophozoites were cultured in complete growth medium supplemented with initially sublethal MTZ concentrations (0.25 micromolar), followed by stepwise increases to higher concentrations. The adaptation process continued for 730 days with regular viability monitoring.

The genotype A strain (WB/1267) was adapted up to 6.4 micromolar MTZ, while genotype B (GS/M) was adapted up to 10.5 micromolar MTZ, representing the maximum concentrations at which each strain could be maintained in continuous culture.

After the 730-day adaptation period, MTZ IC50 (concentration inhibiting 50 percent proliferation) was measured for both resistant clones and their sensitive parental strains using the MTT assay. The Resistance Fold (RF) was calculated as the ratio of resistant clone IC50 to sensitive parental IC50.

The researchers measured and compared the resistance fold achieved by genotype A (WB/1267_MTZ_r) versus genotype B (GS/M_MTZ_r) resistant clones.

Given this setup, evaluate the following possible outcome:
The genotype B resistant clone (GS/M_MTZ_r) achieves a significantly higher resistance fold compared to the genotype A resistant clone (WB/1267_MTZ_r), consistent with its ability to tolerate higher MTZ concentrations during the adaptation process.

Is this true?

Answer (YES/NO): YES